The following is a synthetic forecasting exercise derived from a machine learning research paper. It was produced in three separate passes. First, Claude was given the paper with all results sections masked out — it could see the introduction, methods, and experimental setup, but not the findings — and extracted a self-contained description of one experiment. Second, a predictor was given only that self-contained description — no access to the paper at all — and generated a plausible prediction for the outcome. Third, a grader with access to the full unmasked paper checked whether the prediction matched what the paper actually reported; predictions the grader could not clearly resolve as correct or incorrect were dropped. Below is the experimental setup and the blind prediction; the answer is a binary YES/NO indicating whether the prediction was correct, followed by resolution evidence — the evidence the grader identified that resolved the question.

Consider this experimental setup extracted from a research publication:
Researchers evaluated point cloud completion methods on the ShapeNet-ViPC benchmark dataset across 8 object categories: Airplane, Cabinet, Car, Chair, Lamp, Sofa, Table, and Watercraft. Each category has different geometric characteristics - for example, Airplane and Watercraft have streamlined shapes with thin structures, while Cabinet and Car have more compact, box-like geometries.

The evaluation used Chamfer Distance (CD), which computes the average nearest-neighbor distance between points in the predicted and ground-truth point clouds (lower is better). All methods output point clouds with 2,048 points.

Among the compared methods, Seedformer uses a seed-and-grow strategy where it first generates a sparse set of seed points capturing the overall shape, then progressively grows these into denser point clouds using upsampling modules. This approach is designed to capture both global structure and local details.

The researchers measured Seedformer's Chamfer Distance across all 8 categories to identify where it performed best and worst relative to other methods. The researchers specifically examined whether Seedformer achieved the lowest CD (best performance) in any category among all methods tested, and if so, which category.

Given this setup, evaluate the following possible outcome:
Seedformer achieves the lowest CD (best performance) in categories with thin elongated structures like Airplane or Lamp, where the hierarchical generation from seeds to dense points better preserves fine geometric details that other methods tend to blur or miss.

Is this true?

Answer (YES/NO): NO